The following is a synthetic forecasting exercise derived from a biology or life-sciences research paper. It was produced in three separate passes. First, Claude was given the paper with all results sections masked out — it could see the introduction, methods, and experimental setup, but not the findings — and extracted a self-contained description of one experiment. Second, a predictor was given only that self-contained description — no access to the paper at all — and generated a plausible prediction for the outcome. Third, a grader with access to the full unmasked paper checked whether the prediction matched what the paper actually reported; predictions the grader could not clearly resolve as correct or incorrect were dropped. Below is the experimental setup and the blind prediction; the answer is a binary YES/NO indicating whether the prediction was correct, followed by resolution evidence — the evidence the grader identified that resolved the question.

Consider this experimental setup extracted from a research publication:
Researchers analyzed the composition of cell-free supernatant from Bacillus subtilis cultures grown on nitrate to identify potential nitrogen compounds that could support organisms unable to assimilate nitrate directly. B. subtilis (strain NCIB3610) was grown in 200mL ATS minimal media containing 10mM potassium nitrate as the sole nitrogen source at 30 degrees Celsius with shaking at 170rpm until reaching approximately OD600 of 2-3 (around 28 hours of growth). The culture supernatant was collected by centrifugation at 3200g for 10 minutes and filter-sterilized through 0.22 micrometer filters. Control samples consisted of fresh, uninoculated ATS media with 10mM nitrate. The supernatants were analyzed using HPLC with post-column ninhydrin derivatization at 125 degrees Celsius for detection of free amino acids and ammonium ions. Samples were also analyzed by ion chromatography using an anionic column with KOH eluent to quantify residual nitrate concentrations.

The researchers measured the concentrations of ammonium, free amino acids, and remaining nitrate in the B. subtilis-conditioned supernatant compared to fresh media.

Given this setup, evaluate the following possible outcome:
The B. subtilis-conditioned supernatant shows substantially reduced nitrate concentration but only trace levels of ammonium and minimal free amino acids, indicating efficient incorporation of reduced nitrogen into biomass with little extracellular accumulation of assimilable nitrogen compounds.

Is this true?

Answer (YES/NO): NO